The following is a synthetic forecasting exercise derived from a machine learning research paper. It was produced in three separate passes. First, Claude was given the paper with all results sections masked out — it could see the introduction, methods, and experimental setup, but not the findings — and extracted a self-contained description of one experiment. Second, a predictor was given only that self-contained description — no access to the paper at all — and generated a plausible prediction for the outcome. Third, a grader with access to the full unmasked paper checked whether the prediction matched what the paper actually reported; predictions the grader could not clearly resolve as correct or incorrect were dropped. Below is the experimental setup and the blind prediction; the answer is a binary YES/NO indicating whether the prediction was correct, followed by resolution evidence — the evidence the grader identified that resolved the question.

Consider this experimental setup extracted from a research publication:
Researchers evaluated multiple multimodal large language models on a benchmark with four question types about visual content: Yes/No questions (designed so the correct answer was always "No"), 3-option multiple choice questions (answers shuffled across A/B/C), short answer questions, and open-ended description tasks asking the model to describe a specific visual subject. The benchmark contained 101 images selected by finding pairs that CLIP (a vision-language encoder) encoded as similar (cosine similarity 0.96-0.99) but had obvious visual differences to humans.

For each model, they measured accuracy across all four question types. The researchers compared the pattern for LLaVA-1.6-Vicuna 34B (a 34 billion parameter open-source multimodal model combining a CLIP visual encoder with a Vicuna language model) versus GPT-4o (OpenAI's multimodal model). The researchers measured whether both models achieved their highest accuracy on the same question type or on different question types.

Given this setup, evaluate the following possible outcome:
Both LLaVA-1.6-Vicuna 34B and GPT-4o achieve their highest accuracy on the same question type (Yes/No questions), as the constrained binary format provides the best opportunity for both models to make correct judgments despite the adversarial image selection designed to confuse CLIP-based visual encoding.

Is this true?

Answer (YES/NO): NO